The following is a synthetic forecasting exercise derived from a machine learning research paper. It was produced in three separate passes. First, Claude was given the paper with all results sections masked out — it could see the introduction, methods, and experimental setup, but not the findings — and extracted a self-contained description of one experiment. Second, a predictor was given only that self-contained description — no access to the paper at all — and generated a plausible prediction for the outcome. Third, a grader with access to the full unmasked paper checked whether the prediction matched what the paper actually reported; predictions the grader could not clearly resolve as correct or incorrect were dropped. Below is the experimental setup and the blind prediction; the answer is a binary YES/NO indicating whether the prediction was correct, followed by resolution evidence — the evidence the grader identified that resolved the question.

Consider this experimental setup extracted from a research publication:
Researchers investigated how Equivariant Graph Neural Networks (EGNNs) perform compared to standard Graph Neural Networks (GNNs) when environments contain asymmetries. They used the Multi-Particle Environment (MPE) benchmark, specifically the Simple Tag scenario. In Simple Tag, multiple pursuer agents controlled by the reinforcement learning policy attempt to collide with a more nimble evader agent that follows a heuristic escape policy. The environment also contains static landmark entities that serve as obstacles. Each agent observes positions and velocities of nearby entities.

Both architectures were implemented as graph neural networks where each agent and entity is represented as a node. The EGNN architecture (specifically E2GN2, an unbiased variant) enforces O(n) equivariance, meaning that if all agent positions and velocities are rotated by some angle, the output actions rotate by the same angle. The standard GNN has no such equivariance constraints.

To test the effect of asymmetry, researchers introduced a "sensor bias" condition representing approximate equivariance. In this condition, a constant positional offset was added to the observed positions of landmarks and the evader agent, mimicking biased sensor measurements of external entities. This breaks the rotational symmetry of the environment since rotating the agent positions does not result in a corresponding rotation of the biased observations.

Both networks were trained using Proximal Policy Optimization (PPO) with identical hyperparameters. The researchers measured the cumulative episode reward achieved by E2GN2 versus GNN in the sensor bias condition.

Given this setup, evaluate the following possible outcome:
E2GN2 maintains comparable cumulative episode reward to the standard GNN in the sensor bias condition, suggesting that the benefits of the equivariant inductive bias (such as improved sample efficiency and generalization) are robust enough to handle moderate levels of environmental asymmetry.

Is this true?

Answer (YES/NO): NO